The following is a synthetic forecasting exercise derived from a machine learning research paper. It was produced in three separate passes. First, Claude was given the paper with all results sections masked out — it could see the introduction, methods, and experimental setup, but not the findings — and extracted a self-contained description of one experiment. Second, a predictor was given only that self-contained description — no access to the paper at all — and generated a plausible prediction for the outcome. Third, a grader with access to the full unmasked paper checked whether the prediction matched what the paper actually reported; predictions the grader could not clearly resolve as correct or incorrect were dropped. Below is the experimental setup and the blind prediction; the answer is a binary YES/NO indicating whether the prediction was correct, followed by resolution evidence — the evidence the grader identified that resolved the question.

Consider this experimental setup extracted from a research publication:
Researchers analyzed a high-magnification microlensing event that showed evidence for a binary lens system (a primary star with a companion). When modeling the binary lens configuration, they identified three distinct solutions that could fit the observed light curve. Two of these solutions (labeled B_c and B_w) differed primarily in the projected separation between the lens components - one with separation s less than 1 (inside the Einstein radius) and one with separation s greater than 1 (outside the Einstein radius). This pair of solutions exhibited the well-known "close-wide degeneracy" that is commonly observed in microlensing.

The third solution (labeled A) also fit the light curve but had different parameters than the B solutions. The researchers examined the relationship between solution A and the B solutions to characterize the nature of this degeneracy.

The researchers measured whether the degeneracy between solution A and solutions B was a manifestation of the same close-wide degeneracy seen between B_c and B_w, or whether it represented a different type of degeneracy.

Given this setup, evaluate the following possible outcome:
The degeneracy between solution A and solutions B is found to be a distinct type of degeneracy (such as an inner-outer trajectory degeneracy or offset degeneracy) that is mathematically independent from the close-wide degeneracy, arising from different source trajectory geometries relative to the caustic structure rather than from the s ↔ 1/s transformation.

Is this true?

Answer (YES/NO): YES